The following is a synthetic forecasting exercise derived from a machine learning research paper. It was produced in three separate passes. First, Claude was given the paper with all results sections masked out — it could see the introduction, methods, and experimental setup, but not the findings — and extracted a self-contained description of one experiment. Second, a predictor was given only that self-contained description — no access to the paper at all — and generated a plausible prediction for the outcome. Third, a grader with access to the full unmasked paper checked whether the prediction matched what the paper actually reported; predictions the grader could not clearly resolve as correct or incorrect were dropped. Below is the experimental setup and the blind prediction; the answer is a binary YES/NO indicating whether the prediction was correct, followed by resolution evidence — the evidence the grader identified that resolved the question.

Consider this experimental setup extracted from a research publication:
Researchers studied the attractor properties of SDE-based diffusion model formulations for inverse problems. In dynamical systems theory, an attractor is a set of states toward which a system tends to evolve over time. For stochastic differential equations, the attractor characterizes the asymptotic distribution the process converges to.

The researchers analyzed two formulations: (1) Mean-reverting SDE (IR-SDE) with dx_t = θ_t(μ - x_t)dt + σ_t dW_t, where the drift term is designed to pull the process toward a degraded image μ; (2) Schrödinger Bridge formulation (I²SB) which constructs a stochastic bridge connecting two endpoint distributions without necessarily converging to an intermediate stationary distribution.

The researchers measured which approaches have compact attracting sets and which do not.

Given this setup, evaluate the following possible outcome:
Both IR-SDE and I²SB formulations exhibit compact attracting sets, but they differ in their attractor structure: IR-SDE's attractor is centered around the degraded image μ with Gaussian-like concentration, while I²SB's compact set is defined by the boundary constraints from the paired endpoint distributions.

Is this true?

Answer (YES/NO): NO